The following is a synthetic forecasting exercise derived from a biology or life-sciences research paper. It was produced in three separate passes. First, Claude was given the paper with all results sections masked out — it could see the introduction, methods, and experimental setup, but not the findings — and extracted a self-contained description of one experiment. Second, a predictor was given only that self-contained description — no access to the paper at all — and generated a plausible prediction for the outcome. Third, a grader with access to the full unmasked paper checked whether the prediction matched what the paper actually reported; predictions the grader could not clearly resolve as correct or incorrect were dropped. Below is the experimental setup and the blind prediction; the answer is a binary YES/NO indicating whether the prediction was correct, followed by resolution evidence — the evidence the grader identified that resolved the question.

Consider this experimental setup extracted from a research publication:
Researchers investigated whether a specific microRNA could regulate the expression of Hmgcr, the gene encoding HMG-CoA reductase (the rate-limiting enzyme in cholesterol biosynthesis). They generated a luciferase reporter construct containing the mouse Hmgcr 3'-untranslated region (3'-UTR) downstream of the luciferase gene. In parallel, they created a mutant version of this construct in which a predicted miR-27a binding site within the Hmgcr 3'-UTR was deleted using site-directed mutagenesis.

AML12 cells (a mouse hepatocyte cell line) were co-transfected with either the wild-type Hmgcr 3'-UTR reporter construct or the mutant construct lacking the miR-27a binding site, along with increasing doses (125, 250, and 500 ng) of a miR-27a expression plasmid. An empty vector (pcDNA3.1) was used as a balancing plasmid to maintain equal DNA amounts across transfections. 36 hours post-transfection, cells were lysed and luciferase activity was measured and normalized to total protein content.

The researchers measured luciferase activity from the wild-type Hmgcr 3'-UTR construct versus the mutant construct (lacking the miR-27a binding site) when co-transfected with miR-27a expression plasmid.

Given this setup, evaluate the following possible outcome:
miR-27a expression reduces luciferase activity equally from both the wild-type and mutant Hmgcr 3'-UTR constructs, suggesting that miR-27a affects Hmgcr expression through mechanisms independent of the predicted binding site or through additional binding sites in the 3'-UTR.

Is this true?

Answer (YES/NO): NO